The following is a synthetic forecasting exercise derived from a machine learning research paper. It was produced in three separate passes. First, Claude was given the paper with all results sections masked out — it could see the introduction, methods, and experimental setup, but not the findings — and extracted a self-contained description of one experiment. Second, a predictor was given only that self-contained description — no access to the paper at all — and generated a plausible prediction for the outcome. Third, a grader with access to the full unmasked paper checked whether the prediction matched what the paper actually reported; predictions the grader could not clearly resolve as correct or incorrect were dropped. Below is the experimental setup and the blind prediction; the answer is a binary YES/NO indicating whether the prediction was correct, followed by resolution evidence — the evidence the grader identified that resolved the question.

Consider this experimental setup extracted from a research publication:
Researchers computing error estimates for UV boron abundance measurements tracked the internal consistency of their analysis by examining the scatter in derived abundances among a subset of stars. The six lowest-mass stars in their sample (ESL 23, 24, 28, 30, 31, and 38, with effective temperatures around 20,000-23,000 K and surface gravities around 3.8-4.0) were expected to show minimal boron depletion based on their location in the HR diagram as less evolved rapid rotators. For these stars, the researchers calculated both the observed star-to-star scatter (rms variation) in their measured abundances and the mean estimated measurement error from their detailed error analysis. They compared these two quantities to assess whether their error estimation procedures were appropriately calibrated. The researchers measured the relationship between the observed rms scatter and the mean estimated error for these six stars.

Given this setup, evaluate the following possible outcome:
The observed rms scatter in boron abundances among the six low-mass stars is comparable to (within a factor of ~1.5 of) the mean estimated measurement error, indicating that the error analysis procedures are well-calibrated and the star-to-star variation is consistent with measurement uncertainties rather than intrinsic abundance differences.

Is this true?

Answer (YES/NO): YES